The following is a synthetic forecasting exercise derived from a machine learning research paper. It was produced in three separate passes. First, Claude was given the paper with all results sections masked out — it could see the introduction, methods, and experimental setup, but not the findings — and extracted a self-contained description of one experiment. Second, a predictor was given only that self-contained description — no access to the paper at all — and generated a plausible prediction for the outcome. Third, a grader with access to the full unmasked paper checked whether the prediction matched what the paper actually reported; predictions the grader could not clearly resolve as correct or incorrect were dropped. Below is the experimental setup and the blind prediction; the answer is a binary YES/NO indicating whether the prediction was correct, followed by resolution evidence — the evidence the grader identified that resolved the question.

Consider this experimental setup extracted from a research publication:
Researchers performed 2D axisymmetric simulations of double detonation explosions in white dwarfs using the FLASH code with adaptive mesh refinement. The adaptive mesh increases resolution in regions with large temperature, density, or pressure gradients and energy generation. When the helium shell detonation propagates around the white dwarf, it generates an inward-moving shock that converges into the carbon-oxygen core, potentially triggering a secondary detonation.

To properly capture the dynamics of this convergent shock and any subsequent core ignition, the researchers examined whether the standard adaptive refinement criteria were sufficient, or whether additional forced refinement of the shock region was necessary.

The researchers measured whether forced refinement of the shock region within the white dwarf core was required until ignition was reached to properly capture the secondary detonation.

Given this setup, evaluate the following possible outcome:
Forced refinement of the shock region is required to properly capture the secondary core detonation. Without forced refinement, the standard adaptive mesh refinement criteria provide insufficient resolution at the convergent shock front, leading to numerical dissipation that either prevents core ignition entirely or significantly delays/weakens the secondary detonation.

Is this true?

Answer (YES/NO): YES